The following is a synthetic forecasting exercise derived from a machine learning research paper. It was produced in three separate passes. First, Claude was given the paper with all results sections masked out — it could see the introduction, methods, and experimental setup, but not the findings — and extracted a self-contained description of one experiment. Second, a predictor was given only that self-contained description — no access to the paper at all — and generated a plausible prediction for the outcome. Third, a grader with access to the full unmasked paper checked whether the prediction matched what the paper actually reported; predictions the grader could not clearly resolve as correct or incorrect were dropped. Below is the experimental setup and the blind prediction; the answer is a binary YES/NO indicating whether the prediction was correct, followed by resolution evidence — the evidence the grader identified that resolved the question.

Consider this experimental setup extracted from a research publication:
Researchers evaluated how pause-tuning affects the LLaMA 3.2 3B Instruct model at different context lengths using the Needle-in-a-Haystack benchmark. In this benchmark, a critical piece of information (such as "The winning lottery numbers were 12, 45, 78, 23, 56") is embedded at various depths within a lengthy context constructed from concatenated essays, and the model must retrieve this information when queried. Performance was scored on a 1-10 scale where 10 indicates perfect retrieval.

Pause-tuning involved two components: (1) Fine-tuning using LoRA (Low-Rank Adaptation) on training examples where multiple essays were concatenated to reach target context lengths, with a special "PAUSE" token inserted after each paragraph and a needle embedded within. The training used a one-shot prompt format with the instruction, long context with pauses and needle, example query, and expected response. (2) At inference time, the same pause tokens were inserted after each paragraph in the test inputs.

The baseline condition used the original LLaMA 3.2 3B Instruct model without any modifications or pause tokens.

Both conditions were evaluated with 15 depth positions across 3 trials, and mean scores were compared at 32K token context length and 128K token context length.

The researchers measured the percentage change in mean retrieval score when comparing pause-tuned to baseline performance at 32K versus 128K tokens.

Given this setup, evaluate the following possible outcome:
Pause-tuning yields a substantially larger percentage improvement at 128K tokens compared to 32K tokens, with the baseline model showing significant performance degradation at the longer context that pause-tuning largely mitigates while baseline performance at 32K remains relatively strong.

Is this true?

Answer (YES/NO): NO